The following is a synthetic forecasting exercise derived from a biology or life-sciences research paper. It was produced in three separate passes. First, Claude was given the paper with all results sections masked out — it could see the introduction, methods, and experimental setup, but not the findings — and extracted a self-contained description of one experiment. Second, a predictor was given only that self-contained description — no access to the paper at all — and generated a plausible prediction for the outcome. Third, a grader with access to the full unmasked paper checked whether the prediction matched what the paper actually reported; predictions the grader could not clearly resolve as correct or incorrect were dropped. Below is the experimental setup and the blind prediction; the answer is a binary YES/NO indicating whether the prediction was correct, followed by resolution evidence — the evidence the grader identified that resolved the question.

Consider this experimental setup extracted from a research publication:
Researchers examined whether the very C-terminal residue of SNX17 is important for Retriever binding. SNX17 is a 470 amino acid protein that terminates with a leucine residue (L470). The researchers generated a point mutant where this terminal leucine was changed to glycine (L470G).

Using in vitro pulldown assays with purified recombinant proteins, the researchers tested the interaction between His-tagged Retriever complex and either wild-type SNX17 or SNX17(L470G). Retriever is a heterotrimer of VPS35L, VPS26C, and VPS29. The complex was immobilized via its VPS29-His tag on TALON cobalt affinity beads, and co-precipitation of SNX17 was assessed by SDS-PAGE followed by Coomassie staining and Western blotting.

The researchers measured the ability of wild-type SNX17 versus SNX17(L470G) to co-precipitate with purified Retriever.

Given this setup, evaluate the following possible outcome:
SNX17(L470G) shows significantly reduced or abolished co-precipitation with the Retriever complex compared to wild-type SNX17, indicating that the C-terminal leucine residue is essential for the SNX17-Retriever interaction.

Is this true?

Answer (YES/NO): YES